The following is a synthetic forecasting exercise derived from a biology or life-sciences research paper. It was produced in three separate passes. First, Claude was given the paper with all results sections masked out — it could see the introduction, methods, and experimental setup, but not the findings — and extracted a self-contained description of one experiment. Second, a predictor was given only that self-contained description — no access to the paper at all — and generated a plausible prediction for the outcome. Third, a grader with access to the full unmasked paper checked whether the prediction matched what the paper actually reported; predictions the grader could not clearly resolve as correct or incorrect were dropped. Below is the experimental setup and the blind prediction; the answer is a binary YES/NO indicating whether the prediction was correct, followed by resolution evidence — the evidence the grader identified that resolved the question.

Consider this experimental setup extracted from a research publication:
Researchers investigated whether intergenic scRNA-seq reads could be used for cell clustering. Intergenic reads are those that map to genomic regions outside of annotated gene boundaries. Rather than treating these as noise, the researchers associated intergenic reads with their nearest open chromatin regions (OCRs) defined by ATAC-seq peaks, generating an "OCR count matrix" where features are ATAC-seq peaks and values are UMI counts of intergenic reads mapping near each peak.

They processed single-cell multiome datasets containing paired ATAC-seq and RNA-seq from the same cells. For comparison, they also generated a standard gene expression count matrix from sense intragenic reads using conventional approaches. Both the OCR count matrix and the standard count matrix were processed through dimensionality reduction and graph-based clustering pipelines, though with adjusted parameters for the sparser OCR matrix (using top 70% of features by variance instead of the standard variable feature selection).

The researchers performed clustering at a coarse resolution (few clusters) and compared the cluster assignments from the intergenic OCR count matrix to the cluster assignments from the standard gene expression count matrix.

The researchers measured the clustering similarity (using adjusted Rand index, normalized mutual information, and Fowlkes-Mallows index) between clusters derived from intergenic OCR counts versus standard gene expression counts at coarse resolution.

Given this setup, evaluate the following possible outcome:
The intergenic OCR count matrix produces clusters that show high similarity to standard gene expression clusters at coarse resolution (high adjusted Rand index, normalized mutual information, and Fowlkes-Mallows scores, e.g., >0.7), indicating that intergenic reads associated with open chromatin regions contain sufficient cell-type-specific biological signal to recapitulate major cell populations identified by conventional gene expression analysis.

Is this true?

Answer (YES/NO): YES